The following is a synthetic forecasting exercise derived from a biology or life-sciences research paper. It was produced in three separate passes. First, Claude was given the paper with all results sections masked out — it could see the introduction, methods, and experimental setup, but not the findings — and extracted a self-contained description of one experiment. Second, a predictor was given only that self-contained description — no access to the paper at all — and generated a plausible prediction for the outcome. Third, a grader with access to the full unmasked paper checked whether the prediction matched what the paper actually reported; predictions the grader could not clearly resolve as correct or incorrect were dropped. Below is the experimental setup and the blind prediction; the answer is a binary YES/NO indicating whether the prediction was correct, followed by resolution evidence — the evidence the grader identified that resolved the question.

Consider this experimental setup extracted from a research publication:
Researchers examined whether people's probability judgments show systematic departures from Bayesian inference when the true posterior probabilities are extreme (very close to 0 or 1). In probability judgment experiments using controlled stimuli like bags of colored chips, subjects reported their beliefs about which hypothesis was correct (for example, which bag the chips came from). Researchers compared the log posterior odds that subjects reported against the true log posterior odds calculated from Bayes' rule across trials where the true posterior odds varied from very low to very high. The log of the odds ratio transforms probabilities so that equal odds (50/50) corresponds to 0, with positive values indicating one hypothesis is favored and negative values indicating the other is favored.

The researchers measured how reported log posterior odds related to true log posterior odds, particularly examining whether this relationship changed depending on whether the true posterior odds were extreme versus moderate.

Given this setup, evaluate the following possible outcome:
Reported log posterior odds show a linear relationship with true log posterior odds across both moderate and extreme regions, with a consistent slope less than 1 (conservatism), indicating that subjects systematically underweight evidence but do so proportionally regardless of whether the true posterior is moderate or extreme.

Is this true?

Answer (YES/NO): NO